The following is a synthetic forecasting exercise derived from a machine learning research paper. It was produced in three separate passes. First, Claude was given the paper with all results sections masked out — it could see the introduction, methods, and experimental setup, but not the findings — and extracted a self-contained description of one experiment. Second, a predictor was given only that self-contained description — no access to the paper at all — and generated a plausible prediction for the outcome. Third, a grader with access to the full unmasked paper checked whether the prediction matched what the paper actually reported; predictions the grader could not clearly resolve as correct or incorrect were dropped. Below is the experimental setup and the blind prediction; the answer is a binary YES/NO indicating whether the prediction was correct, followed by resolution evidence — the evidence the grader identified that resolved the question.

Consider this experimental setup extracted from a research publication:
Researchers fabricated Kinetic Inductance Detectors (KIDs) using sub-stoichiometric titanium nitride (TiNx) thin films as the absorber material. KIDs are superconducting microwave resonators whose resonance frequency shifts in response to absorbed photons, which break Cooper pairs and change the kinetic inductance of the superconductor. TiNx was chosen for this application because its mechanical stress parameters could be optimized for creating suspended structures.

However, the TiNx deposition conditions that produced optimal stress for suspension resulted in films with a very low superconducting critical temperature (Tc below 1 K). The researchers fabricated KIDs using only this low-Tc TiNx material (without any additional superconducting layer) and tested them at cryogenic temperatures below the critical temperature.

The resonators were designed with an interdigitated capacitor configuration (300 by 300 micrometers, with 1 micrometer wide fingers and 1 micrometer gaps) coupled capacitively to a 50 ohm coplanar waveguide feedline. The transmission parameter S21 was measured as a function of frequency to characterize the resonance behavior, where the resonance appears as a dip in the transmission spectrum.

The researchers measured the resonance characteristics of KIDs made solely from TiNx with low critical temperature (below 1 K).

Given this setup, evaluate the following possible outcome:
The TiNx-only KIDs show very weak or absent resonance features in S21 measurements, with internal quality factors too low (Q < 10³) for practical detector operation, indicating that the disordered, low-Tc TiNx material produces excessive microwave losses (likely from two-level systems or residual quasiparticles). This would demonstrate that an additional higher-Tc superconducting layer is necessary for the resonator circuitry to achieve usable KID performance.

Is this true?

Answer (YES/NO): YES